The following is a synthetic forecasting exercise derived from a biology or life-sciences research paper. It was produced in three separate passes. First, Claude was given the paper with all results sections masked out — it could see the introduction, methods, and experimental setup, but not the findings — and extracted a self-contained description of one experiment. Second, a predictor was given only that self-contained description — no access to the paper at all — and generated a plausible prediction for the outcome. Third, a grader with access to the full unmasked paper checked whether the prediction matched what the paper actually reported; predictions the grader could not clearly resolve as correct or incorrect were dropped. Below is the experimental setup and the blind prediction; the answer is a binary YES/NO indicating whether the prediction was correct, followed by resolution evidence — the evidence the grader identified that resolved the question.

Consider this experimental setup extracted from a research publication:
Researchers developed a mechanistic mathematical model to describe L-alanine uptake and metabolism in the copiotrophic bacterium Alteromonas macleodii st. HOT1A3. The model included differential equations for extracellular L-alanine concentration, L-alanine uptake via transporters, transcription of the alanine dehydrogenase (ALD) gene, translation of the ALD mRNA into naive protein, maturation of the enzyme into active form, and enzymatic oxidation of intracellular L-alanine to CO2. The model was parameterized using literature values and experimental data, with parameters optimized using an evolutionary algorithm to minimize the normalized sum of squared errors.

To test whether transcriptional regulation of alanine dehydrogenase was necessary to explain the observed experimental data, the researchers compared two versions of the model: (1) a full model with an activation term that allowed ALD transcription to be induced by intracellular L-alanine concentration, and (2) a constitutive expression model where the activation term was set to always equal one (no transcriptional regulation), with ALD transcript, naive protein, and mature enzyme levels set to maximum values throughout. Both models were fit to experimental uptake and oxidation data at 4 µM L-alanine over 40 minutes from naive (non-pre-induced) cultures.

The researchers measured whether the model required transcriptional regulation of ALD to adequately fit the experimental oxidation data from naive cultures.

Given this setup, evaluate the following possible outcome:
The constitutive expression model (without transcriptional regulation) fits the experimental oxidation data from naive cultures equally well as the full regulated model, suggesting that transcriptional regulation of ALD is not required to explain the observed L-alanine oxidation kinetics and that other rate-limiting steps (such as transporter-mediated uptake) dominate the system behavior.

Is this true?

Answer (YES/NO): NO